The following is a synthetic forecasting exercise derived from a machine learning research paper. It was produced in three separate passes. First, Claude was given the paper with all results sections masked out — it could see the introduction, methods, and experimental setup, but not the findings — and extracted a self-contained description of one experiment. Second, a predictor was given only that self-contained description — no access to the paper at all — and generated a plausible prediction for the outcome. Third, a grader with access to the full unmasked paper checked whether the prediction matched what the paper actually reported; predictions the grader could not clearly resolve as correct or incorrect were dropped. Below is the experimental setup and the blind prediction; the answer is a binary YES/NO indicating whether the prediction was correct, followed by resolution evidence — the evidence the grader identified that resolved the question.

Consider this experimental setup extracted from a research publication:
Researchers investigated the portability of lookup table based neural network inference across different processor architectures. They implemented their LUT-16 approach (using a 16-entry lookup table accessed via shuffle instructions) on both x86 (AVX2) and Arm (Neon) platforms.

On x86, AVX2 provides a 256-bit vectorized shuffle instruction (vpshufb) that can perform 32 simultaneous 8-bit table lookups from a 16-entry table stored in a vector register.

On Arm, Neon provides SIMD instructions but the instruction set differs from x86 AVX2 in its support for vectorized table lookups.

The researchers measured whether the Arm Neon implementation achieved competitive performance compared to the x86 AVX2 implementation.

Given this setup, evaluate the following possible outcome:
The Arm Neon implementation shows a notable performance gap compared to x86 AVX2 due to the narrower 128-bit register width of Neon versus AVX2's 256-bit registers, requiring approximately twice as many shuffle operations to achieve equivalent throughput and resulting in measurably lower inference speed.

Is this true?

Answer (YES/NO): NO